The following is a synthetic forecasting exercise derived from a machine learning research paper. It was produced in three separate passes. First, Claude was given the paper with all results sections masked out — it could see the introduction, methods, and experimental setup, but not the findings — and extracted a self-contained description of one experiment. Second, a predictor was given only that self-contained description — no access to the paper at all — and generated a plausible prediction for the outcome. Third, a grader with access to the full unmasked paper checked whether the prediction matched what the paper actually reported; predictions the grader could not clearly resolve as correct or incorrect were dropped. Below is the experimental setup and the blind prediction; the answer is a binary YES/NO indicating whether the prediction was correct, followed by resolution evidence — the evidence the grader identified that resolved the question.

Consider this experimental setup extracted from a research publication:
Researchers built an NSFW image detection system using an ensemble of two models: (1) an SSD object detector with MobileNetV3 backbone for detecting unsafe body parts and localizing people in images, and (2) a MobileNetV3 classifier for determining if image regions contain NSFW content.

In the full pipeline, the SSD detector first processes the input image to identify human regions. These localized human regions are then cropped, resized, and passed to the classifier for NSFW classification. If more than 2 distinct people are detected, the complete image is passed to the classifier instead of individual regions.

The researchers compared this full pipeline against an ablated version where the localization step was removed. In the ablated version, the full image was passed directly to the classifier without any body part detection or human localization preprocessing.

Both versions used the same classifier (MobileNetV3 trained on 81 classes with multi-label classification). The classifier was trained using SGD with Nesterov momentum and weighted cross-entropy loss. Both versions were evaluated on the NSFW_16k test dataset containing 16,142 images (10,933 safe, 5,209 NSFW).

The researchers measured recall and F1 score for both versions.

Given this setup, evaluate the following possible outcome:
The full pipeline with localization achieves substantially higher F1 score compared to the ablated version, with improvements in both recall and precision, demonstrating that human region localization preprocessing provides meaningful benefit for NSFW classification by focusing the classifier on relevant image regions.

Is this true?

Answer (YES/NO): NO